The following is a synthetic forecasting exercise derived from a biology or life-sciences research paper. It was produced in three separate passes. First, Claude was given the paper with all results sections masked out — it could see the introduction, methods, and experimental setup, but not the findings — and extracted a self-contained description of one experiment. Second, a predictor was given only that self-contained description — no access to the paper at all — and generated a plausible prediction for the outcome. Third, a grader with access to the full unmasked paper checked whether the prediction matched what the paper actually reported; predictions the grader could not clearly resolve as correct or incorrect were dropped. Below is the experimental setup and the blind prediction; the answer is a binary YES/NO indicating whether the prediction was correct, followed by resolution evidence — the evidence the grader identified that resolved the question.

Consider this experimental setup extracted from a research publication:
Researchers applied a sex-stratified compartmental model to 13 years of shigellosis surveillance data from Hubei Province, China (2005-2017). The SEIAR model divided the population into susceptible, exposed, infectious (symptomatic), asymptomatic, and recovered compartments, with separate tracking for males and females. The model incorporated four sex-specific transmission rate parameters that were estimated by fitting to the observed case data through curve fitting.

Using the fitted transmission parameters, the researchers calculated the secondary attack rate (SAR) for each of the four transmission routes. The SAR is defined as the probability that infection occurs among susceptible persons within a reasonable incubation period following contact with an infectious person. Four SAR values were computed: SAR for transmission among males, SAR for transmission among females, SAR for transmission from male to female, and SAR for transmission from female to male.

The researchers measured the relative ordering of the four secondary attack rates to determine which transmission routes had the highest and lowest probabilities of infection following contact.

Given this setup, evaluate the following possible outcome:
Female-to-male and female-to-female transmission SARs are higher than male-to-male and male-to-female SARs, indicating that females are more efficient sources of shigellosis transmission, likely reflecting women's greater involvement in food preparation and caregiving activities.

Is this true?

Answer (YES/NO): NO